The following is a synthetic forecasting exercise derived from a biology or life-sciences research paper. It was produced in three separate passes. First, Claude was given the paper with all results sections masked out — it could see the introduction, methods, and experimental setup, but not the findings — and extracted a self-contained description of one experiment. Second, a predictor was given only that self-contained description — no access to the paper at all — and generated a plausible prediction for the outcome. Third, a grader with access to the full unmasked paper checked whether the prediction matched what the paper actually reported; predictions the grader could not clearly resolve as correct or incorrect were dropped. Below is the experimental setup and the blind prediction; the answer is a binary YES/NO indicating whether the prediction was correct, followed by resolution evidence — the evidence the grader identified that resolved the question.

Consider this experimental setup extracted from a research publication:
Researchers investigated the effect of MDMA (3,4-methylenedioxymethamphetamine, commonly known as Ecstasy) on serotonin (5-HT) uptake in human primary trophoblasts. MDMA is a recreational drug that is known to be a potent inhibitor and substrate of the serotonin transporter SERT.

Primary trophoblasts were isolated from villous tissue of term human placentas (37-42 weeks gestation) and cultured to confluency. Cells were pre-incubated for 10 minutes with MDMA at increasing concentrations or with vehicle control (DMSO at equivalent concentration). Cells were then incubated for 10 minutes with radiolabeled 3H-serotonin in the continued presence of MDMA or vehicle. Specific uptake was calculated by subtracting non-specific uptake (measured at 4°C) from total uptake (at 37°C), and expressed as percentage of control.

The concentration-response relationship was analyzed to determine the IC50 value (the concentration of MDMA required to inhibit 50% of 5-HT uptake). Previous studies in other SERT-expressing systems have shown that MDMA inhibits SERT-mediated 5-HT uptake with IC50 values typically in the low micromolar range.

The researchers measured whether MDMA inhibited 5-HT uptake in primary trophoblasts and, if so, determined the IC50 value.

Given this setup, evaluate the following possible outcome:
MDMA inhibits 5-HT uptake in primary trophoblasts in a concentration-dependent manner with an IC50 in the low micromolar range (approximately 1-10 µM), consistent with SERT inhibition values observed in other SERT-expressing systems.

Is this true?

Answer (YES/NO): YES